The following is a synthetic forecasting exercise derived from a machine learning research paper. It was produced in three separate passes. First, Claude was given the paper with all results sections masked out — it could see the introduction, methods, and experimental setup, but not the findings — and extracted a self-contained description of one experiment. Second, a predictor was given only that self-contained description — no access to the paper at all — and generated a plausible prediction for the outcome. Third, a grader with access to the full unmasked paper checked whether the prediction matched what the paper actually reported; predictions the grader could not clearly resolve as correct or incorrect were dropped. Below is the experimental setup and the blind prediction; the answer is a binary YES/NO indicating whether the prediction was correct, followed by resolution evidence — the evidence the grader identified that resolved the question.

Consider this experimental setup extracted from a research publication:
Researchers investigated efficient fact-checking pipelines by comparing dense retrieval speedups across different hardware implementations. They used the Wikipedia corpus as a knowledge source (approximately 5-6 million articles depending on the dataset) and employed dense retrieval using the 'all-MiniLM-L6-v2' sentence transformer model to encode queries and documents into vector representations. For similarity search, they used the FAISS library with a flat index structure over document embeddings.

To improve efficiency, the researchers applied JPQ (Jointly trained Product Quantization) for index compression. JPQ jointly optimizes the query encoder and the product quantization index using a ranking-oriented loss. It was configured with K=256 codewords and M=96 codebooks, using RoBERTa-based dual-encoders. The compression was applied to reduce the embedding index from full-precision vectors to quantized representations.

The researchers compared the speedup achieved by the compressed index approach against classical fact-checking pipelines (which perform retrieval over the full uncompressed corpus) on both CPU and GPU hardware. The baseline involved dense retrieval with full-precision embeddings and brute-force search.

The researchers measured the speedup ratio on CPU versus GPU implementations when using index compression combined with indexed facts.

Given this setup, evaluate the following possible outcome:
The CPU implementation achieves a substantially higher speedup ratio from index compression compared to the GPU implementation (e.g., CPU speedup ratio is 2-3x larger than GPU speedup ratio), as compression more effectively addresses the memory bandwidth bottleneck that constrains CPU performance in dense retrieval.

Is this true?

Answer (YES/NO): YES